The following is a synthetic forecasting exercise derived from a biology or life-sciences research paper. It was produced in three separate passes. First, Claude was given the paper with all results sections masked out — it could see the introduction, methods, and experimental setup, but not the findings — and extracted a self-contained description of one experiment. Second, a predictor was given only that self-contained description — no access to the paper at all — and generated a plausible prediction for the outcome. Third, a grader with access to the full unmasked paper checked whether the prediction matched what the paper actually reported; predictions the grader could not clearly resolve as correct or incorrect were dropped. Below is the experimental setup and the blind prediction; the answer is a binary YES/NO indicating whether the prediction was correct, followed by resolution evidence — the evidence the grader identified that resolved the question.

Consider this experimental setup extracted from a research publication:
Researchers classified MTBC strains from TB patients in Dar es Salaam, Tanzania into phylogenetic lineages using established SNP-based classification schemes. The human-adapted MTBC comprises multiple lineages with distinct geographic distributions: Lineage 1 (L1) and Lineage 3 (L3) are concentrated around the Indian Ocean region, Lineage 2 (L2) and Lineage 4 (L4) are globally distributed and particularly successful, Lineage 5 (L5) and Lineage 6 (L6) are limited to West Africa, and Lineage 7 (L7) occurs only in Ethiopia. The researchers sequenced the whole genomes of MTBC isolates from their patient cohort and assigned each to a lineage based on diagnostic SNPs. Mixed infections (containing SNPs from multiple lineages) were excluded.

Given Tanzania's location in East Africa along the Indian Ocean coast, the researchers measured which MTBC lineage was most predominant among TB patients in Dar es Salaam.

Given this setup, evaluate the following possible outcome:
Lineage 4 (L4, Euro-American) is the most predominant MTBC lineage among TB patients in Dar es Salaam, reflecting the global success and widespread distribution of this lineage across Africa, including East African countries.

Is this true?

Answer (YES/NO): NO